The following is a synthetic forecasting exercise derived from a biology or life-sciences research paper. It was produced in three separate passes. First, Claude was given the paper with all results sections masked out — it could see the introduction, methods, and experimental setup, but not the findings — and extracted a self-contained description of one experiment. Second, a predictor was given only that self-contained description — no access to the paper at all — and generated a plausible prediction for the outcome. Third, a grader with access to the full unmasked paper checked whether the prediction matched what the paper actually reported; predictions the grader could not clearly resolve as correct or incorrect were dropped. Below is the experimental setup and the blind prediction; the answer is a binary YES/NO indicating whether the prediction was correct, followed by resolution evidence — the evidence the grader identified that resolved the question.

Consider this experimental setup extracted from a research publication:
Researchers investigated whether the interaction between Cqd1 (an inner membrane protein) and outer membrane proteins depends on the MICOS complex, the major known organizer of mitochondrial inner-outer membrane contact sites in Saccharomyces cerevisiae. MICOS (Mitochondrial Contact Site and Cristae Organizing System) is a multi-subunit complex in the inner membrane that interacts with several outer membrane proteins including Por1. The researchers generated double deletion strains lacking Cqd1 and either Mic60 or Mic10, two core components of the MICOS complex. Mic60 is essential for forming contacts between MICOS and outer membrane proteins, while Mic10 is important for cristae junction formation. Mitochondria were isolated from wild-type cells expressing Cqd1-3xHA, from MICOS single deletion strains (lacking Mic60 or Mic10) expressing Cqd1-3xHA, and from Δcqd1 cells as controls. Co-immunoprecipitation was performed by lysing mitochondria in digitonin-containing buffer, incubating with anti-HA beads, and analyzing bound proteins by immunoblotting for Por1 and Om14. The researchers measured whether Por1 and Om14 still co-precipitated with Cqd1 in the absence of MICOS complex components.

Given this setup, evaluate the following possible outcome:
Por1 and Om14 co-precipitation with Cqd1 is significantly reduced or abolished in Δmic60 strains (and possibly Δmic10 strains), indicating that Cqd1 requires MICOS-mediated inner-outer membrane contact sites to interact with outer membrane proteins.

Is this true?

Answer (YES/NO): NO